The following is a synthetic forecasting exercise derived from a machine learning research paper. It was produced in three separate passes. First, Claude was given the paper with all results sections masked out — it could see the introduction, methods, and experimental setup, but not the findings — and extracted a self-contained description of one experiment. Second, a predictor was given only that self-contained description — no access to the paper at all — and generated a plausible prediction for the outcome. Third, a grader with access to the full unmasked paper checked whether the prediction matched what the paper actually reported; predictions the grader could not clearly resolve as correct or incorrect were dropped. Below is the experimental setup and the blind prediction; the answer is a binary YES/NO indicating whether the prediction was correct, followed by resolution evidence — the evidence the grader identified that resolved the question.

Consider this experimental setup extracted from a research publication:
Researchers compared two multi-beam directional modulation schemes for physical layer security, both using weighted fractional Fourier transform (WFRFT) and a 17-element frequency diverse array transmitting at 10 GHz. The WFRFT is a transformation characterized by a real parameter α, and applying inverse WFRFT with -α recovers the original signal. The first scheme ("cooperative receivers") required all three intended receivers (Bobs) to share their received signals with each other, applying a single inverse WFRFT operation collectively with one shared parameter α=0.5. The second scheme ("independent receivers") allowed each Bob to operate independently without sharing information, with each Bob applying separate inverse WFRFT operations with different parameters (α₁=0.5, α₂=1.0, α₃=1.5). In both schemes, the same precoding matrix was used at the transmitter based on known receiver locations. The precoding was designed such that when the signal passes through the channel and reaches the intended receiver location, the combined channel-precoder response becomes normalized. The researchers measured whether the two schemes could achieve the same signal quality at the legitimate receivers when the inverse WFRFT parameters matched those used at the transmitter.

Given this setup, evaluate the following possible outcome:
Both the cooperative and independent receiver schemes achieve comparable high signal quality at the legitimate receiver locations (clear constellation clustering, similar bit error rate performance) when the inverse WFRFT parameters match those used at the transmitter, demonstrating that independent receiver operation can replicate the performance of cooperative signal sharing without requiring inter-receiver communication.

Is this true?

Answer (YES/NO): YES